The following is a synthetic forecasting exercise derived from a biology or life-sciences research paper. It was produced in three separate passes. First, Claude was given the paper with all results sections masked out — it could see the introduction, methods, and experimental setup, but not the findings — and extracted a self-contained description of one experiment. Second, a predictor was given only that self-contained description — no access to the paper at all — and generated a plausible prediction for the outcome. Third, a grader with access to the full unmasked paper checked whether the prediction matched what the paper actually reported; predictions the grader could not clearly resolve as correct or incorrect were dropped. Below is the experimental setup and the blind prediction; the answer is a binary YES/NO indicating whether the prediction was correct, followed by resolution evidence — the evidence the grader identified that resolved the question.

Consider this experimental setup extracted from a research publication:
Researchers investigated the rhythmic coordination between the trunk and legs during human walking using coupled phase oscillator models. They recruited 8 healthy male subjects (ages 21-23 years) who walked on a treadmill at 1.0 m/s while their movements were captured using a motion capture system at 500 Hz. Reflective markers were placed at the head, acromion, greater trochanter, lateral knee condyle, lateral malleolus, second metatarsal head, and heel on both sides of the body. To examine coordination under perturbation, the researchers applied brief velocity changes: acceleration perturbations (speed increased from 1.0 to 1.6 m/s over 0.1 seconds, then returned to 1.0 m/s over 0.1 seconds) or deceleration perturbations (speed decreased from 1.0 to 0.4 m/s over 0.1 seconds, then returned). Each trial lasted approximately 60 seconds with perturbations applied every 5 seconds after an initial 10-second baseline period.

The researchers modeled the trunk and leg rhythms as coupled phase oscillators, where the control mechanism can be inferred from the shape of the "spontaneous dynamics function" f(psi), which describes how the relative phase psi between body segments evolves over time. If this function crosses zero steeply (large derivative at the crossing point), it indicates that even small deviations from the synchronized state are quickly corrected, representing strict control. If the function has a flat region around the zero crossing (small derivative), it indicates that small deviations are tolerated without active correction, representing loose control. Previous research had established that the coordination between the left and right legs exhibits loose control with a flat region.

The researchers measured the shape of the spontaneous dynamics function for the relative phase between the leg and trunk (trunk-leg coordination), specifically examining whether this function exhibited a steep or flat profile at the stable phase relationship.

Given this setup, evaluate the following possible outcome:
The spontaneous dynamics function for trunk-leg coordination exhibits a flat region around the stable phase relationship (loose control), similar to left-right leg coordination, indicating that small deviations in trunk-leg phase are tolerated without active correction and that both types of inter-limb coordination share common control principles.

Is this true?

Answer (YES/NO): YES